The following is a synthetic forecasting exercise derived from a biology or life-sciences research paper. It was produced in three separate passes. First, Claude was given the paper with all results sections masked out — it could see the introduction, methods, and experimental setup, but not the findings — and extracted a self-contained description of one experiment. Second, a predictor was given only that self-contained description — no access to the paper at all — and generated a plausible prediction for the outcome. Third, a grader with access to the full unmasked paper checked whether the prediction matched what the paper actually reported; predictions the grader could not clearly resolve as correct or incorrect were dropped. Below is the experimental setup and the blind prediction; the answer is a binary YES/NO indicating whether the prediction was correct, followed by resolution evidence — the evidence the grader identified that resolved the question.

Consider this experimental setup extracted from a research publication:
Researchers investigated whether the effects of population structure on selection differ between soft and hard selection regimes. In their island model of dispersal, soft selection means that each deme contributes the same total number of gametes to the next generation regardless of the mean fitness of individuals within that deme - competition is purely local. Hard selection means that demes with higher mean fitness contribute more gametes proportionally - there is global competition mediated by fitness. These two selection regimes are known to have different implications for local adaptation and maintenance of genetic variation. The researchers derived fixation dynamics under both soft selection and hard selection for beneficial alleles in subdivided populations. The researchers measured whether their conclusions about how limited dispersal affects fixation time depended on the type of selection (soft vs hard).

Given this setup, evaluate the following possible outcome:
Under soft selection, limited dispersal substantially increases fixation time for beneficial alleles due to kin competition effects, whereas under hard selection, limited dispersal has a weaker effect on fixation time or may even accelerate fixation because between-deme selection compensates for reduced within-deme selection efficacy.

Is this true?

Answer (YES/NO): NO